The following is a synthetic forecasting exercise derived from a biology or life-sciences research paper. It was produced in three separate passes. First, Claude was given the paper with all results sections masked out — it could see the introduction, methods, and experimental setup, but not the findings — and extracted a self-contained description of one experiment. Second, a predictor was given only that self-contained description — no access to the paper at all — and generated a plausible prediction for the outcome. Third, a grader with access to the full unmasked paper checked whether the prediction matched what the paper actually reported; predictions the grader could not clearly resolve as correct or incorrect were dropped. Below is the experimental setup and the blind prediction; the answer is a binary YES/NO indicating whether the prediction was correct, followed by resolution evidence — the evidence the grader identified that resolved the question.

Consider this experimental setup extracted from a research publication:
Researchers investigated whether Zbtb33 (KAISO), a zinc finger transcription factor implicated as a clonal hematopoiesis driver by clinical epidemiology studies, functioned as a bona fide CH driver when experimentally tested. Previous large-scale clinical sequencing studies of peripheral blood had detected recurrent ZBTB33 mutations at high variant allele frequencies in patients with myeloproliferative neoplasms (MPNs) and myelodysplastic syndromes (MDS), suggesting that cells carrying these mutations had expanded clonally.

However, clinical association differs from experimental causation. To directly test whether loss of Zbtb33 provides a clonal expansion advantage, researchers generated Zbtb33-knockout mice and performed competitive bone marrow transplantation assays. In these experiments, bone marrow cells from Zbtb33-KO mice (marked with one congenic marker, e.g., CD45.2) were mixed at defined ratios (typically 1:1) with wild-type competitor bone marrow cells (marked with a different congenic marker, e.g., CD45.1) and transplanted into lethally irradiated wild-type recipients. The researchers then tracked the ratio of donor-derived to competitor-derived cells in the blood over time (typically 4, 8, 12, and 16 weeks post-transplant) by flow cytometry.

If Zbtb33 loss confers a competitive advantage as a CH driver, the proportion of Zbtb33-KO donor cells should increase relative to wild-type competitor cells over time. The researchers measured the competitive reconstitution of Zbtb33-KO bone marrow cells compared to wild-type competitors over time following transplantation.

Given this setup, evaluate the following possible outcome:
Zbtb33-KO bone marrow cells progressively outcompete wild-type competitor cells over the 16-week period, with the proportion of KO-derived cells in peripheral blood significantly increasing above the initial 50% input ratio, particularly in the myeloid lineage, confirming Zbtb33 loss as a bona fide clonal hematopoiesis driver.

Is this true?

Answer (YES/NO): NO